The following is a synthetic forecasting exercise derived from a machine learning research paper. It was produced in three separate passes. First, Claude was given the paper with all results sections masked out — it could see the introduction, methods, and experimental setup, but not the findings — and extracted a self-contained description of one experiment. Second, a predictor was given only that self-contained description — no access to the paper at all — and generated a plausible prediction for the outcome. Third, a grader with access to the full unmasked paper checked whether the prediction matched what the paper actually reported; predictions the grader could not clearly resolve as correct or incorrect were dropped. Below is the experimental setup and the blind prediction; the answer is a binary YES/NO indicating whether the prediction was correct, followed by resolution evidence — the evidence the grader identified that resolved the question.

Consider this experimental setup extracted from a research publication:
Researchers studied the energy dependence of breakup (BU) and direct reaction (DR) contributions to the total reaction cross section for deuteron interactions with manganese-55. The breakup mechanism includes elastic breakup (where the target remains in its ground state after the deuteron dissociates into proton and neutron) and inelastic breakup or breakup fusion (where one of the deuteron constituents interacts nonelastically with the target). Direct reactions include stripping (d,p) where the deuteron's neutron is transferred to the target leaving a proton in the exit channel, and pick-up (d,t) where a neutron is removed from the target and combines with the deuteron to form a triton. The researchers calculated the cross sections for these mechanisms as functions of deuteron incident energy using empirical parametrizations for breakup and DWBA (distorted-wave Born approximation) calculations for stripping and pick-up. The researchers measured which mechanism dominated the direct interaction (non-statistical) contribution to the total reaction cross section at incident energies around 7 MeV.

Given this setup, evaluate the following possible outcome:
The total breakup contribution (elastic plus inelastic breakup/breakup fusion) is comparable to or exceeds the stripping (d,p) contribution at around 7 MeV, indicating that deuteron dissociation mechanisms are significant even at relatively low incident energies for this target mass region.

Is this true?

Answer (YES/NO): NO